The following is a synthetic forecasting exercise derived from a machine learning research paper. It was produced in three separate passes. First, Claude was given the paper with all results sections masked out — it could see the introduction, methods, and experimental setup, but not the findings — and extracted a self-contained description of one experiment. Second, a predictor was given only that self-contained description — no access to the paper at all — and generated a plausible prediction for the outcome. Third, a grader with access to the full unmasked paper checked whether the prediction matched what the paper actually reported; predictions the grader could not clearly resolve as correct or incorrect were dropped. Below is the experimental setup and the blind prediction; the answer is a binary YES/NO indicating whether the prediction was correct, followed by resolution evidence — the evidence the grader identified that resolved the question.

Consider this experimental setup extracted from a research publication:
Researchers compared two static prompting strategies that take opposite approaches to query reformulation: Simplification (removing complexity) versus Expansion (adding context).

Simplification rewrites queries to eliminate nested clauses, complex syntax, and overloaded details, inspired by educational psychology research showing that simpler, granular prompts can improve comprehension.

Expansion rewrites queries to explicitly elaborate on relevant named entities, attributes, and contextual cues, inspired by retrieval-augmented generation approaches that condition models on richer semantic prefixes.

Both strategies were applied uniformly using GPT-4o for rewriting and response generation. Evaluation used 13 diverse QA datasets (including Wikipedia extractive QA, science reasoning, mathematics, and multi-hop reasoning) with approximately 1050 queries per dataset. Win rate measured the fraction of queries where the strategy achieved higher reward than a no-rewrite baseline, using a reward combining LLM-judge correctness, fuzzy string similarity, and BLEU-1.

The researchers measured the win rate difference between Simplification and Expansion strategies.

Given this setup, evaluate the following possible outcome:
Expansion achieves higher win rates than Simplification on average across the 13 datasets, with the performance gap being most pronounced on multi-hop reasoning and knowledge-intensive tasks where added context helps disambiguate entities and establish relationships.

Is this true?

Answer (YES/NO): NO